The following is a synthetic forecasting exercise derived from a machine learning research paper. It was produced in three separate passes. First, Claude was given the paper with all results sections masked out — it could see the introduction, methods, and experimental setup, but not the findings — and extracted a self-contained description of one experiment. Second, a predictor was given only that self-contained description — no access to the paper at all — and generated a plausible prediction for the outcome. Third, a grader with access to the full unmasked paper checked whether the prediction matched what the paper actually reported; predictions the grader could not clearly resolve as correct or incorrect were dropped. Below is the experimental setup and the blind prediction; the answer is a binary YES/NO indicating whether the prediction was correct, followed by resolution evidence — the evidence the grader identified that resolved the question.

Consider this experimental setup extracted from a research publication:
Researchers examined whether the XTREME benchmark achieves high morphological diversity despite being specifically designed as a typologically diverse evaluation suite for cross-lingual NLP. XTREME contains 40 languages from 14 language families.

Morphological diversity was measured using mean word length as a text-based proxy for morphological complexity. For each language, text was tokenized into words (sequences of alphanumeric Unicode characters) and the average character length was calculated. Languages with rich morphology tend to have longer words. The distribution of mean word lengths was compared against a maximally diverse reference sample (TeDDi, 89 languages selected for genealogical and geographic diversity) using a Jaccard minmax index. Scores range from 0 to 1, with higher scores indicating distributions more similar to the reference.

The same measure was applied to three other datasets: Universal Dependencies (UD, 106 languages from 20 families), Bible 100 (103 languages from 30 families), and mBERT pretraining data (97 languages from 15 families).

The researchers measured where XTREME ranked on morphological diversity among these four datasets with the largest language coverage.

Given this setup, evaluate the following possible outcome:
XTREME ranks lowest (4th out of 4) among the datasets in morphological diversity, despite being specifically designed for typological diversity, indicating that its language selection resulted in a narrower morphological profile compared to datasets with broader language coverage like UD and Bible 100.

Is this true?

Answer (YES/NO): YES